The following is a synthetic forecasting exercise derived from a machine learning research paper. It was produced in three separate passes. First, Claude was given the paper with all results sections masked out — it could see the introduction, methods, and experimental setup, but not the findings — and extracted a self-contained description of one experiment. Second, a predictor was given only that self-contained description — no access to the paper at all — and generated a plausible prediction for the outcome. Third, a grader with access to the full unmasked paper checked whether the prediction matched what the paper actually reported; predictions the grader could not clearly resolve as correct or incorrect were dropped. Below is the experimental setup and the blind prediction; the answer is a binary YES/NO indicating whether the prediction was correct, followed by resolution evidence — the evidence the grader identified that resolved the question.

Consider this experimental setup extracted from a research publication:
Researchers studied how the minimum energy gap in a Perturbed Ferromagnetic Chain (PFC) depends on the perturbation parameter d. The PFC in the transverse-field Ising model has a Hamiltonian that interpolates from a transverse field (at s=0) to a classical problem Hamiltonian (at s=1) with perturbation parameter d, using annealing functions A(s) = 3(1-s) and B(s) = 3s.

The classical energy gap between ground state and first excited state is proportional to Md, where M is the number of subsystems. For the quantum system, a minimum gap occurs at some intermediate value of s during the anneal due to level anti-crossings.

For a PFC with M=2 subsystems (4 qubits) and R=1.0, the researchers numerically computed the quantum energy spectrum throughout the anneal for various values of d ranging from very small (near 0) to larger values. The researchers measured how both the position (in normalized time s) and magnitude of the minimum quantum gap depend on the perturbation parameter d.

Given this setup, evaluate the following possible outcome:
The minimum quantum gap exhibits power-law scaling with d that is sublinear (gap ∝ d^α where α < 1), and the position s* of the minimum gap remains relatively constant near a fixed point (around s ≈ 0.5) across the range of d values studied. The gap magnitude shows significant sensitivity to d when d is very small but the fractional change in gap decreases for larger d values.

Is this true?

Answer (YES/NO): NO